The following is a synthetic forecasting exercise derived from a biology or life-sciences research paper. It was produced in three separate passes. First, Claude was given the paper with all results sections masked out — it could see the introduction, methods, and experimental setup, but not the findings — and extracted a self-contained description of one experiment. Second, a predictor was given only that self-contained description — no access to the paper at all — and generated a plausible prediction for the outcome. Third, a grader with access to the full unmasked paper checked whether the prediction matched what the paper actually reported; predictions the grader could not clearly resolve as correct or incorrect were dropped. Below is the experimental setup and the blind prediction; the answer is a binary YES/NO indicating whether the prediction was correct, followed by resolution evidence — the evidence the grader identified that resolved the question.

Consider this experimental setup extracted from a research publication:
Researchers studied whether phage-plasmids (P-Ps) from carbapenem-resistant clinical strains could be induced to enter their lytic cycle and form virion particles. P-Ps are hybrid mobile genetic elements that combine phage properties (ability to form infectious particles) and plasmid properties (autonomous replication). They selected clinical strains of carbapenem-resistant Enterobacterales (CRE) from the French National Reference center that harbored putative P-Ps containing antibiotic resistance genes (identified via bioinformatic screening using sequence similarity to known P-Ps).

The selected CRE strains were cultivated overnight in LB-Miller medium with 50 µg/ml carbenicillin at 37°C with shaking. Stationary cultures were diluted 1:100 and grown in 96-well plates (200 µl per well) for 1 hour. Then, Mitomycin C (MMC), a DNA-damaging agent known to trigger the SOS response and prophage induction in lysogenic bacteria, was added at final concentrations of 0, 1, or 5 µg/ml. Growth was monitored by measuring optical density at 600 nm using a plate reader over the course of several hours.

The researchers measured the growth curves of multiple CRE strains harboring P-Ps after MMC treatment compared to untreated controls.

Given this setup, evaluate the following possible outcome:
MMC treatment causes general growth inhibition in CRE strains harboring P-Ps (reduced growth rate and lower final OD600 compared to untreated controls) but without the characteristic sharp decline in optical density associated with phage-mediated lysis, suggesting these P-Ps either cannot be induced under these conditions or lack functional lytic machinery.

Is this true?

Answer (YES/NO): NO